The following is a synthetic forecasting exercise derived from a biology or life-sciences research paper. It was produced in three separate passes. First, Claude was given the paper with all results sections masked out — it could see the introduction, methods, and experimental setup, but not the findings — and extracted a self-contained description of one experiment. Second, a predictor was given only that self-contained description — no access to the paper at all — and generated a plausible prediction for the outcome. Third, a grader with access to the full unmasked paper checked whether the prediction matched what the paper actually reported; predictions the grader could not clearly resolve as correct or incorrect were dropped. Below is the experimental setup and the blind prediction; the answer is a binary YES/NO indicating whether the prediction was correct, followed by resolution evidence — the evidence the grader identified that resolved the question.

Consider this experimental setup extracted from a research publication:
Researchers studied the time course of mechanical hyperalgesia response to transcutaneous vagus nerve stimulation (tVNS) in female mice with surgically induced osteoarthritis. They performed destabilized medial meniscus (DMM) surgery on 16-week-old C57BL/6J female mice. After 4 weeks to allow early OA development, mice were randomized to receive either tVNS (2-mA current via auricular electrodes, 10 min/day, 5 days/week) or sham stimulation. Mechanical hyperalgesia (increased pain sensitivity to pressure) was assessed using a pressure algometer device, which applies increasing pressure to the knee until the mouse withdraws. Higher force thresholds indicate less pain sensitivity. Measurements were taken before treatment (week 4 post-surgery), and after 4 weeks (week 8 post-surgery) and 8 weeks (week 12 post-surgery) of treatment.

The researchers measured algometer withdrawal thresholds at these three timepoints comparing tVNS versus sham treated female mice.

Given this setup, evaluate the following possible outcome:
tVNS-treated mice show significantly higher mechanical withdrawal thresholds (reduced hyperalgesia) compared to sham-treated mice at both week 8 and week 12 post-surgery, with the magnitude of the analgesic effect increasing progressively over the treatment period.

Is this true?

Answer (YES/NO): NO